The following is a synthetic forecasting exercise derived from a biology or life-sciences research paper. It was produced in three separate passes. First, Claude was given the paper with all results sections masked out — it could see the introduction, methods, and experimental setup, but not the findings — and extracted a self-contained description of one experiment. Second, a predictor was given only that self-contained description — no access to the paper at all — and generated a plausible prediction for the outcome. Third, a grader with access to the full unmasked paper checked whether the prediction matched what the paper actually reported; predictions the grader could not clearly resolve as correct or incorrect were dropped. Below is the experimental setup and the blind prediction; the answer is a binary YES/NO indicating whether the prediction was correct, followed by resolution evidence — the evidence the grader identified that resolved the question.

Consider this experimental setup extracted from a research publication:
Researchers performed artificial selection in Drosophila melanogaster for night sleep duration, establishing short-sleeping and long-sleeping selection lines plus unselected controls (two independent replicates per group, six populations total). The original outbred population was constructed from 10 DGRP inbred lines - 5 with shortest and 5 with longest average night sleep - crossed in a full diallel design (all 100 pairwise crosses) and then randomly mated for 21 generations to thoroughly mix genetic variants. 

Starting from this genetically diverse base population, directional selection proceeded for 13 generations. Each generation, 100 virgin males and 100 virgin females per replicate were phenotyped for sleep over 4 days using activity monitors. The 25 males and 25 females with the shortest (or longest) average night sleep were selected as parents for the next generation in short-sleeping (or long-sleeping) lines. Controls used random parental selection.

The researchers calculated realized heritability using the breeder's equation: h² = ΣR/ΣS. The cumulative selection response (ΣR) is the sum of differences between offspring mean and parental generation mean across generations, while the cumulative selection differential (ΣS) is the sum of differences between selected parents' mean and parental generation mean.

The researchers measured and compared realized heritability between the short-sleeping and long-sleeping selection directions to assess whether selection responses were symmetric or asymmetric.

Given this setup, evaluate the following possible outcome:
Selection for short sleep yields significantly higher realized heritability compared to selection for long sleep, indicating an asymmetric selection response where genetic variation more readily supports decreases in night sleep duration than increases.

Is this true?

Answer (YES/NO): NO